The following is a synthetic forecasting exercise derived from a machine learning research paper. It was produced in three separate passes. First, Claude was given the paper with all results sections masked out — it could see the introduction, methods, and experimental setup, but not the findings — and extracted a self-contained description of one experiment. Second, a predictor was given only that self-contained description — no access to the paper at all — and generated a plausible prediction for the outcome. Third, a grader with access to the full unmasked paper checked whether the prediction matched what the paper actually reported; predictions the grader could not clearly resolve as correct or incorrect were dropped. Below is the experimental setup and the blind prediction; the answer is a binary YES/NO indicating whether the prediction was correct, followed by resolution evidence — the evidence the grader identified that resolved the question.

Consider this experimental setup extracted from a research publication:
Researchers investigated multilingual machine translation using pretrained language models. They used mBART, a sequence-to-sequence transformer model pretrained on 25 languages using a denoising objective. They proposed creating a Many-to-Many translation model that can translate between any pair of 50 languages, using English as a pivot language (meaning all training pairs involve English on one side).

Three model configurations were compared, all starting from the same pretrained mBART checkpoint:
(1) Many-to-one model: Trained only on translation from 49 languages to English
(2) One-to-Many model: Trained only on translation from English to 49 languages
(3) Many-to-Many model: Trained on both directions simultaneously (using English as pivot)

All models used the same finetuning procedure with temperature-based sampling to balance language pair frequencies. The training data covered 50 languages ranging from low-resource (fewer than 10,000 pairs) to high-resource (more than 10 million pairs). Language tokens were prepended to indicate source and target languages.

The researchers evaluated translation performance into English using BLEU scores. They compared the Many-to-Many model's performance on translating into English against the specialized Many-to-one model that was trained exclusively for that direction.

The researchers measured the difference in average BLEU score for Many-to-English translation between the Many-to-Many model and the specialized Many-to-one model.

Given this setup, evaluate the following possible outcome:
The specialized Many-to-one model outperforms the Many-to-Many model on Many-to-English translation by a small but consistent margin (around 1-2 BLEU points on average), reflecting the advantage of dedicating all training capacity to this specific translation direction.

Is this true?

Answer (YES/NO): NO